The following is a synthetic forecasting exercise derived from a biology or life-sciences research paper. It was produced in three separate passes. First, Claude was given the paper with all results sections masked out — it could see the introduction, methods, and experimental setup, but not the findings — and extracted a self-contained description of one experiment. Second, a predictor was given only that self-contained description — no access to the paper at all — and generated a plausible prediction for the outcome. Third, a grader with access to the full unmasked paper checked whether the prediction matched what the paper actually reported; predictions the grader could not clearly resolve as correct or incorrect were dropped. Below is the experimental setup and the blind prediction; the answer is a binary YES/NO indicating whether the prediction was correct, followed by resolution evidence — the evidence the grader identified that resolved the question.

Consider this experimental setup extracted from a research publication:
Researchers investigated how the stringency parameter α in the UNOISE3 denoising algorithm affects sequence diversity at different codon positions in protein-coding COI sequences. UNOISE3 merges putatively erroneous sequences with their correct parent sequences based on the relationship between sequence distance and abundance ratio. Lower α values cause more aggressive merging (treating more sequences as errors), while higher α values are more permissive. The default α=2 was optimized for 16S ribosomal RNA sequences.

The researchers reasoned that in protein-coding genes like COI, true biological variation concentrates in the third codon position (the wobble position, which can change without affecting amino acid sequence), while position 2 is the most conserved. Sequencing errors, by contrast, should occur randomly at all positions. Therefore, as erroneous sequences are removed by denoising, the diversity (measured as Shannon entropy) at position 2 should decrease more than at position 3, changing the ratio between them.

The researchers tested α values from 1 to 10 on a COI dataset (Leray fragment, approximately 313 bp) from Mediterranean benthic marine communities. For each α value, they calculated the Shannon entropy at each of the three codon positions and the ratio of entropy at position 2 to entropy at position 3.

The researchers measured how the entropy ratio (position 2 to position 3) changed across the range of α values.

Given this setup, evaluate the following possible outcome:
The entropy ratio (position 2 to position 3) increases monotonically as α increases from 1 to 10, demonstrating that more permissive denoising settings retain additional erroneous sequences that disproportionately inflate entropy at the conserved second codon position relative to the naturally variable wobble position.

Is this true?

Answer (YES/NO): YES